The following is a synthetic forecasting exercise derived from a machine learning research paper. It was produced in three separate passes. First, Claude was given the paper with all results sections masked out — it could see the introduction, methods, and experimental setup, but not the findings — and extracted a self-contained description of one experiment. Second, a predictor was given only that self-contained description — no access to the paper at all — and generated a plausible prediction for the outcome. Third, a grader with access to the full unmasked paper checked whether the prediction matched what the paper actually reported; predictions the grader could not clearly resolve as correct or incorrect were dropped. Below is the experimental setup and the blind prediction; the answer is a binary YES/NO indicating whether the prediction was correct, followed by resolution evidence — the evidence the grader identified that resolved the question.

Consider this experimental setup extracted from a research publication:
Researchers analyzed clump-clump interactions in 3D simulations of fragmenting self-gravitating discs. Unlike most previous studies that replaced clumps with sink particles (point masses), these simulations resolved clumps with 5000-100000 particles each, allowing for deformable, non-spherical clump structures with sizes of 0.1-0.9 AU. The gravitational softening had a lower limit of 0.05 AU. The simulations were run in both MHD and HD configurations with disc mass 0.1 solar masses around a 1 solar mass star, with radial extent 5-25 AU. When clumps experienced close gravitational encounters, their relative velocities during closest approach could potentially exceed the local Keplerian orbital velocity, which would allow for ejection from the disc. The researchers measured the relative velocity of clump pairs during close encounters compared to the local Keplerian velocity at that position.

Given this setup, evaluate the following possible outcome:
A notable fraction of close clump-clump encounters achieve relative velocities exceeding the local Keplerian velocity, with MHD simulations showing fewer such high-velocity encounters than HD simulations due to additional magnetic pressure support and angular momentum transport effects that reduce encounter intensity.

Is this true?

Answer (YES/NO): NO